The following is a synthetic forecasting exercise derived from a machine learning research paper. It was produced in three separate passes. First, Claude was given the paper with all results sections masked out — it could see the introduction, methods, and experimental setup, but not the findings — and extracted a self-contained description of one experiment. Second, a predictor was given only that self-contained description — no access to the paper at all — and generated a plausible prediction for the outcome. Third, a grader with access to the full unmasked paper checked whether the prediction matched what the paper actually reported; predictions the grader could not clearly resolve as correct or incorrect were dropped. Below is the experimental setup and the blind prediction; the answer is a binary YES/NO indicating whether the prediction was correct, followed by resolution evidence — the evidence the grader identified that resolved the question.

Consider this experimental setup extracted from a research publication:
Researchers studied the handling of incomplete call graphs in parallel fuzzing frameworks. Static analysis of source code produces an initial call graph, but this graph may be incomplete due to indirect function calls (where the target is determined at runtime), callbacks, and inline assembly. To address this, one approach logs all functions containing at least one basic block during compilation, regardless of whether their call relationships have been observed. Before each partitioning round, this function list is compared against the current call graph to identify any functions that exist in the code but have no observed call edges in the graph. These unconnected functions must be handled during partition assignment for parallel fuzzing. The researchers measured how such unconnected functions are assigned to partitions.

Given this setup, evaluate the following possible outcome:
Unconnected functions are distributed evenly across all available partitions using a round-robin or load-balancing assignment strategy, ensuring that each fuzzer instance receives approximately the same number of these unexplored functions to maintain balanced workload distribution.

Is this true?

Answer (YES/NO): NO